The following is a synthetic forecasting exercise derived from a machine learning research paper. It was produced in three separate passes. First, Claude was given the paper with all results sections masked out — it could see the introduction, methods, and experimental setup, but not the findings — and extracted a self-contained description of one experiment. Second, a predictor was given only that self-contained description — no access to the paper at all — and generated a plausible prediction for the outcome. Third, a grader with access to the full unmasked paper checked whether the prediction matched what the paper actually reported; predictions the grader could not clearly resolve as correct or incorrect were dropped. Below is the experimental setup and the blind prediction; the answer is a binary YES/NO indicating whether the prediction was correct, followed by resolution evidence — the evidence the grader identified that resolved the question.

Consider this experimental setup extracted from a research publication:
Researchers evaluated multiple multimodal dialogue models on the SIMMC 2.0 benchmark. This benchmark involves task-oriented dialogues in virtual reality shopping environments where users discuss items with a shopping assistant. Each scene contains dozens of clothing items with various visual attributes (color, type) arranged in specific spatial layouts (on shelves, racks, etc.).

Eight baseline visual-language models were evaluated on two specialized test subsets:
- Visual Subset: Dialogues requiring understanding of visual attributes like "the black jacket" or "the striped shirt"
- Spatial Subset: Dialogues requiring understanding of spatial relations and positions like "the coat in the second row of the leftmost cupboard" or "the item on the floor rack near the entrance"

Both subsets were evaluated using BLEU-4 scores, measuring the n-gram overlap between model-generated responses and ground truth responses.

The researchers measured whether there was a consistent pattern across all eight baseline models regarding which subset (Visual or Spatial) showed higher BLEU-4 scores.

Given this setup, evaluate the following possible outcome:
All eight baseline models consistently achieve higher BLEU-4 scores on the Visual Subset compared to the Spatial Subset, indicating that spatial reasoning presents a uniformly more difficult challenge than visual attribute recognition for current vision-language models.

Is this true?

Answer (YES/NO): YES